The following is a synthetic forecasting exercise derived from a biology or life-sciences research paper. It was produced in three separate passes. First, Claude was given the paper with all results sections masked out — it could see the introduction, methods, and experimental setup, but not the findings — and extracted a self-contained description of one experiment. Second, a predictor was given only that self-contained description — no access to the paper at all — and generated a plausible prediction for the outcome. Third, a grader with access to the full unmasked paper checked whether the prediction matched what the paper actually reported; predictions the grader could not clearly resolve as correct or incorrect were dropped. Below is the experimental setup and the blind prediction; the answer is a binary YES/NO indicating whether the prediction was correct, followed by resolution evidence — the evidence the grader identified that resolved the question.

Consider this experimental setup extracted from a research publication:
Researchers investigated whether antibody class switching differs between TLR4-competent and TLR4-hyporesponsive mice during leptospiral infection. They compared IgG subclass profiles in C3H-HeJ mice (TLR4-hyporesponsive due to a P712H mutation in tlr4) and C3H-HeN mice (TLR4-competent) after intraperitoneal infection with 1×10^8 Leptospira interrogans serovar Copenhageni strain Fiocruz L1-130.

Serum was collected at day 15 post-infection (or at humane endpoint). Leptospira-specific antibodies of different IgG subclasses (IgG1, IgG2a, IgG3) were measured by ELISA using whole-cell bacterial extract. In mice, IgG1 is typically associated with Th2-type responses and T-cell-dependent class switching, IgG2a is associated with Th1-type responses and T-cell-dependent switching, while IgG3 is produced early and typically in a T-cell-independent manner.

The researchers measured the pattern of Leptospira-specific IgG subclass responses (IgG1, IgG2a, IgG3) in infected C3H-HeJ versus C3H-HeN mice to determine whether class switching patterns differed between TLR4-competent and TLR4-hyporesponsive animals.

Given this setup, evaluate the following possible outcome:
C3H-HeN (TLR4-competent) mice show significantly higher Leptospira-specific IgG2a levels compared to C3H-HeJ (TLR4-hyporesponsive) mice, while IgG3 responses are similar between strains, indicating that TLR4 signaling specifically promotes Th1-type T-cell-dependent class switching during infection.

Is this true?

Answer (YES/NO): YES